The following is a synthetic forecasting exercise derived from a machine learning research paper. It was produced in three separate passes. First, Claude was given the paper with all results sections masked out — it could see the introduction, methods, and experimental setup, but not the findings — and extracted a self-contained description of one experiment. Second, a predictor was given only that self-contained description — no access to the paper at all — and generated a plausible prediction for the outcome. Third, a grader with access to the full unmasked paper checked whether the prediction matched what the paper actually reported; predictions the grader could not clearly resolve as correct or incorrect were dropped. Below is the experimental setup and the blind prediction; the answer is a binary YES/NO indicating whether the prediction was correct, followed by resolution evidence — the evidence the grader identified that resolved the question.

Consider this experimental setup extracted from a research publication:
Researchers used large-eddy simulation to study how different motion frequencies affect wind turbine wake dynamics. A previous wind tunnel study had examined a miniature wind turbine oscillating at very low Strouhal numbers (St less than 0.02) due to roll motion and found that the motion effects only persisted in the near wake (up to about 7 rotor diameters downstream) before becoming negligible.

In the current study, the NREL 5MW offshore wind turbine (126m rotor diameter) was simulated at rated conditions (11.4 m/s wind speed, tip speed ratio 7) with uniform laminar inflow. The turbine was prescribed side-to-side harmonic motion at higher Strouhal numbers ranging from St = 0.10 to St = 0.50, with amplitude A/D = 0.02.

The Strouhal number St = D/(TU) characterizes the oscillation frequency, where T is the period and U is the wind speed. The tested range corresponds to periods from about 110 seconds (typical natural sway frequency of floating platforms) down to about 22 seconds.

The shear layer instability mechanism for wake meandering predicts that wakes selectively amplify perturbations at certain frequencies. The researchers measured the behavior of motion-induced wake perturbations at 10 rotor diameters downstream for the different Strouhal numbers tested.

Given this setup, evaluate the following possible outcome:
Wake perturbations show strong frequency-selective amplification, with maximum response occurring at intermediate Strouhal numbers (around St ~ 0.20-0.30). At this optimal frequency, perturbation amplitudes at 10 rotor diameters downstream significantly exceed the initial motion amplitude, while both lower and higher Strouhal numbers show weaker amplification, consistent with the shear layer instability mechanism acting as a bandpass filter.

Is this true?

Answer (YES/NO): YES